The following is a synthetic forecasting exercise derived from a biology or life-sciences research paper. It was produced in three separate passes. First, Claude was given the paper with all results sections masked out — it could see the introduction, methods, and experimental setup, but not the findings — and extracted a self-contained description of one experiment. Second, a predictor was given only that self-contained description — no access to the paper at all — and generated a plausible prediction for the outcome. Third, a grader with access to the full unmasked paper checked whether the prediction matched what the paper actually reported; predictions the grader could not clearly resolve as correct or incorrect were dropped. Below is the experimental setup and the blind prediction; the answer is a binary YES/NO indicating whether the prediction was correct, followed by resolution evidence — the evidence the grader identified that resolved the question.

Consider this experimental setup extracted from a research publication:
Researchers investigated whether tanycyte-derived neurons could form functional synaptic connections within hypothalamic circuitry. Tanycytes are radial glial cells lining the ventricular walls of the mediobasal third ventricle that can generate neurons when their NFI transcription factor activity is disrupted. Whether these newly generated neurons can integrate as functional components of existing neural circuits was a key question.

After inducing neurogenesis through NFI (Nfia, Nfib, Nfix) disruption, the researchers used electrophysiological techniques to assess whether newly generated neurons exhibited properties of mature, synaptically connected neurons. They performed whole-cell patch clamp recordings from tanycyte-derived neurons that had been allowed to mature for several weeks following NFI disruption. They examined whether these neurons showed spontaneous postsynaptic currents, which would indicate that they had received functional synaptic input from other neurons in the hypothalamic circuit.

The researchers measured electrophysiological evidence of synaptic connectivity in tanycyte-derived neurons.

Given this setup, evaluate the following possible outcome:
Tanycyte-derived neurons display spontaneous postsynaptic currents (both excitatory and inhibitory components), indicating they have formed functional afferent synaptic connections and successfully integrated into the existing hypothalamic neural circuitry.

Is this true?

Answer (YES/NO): YES